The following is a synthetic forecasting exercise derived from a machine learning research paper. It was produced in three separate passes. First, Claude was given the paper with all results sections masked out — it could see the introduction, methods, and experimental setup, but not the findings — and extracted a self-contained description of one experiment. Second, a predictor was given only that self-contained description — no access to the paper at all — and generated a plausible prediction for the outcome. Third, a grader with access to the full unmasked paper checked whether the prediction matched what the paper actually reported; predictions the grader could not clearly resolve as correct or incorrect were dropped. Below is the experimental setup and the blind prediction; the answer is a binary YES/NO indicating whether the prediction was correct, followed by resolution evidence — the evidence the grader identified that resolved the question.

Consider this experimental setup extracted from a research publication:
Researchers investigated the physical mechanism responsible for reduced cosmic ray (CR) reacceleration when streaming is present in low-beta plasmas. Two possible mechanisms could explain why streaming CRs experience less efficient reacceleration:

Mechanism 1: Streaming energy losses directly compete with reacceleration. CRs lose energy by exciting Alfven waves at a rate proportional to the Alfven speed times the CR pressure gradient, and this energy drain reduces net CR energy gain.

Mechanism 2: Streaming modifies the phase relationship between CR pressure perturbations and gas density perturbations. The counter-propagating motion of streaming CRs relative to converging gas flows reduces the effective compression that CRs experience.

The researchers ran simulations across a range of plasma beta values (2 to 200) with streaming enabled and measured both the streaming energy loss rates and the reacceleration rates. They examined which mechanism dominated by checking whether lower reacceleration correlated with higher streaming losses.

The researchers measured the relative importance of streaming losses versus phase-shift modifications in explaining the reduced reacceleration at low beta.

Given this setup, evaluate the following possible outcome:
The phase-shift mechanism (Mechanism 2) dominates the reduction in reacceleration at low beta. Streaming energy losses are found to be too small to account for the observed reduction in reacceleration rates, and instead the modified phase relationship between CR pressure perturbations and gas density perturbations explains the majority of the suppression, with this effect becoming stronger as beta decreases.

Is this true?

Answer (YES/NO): YES